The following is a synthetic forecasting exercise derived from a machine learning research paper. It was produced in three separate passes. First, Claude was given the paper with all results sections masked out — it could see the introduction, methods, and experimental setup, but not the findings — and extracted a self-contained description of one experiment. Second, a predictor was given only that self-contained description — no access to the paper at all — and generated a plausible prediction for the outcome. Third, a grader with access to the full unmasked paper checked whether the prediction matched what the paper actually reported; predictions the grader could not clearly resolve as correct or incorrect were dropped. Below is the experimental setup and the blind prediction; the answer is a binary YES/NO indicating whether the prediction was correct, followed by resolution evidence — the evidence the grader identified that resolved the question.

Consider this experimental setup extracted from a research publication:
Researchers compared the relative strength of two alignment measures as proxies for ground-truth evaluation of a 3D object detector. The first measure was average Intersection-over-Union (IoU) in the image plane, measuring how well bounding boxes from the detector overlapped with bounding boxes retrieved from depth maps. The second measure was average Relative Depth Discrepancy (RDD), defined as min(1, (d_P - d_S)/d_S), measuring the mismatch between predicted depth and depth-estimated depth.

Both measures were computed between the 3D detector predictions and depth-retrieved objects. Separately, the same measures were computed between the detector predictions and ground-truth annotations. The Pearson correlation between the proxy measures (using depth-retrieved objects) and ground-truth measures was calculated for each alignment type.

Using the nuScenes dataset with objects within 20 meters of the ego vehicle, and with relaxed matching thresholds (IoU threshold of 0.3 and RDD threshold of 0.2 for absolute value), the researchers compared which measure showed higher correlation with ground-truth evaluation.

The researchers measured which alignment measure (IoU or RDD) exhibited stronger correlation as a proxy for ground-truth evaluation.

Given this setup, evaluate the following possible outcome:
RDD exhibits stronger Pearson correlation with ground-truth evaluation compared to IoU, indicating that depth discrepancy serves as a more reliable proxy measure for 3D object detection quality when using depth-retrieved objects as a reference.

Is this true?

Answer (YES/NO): YES